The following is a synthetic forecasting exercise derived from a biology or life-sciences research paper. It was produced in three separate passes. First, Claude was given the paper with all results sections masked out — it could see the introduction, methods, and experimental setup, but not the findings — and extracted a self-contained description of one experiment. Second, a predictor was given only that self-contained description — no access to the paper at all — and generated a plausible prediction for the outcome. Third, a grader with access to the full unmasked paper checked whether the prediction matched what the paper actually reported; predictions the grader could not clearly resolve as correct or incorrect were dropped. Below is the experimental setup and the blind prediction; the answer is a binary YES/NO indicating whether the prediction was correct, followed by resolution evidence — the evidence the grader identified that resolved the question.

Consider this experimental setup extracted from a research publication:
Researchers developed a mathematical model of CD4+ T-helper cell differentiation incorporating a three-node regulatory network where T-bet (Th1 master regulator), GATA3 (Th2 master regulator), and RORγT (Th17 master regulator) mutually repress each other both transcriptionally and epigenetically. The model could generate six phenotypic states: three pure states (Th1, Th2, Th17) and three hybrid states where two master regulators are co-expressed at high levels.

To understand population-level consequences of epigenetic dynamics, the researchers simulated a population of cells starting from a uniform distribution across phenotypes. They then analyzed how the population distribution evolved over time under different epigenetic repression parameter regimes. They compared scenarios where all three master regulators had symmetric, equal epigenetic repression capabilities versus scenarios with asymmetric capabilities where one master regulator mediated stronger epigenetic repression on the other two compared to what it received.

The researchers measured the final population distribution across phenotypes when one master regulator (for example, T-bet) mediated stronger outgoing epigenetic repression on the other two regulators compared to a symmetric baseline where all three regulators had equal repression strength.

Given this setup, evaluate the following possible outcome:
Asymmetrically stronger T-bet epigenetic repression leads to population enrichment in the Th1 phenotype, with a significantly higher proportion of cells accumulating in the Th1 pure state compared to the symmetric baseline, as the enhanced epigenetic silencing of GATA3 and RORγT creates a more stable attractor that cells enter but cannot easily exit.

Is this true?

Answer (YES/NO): YES